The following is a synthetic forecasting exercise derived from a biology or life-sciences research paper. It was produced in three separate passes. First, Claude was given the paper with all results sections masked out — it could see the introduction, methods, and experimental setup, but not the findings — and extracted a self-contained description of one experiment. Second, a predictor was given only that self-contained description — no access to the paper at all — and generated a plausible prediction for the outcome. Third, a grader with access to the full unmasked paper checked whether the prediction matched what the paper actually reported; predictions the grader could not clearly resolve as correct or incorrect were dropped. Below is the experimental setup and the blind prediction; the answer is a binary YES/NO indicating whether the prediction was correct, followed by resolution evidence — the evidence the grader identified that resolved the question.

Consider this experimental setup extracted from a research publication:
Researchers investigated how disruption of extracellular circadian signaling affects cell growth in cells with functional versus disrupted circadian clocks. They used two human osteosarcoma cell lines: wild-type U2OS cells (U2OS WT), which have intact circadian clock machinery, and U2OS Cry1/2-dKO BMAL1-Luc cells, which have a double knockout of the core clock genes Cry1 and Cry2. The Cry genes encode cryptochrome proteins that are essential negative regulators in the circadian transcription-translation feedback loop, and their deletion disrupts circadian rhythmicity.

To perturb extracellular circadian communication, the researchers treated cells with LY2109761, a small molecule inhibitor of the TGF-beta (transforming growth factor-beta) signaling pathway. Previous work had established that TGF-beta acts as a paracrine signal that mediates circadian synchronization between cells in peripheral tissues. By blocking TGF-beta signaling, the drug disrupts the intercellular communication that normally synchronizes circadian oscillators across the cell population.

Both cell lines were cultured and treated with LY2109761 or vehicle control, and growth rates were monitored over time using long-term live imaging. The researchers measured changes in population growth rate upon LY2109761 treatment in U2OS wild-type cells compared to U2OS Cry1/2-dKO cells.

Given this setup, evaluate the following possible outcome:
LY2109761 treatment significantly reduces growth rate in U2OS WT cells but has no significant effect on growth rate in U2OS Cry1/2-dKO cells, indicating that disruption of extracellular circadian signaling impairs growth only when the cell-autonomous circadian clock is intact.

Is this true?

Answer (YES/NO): YES